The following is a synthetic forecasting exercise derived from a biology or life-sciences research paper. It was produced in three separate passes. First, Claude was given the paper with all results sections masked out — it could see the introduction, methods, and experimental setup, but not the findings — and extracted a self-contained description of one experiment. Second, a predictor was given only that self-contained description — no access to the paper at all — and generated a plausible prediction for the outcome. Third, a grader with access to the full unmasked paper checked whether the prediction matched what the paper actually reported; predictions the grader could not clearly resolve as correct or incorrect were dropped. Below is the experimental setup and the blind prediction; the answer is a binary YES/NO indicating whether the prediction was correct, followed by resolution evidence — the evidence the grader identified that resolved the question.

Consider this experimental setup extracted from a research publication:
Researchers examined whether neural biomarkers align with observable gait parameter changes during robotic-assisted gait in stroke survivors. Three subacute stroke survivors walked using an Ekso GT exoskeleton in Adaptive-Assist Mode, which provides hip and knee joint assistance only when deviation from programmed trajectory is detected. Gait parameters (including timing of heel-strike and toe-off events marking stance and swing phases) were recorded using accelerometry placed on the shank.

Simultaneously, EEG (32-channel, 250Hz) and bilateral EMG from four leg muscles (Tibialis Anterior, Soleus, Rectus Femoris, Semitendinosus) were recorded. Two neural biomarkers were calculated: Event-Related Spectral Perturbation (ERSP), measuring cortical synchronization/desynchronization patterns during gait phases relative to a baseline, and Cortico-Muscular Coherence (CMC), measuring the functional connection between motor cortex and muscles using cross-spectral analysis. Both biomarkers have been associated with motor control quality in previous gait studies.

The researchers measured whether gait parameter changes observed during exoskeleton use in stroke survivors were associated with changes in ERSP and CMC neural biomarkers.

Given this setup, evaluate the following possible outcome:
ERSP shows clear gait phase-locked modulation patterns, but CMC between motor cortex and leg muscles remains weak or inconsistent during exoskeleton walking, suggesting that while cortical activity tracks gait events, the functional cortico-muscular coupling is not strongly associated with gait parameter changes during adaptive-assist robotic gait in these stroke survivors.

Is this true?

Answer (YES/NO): NO